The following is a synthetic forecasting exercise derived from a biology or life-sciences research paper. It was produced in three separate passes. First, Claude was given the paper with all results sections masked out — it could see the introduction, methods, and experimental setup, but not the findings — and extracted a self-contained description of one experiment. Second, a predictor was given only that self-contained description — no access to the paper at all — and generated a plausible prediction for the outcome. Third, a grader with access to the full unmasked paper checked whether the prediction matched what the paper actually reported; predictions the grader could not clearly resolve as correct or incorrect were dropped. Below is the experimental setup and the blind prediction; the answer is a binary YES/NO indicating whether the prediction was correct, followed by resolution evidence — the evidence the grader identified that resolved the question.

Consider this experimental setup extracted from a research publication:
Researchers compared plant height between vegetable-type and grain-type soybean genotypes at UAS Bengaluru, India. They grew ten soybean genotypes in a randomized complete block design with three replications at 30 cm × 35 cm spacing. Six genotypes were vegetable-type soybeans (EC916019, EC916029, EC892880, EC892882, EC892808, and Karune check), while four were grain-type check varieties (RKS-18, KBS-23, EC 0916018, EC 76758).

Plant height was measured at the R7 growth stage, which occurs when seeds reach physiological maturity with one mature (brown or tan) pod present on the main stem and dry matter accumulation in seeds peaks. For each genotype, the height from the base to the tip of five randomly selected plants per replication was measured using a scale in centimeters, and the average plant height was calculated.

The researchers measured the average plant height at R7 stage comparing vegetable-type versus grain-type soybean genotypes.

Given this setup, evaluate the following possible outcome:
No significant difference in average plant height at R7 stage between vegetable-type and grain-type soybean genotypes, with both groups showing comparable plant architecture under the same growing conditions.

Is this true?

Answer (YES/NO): NO